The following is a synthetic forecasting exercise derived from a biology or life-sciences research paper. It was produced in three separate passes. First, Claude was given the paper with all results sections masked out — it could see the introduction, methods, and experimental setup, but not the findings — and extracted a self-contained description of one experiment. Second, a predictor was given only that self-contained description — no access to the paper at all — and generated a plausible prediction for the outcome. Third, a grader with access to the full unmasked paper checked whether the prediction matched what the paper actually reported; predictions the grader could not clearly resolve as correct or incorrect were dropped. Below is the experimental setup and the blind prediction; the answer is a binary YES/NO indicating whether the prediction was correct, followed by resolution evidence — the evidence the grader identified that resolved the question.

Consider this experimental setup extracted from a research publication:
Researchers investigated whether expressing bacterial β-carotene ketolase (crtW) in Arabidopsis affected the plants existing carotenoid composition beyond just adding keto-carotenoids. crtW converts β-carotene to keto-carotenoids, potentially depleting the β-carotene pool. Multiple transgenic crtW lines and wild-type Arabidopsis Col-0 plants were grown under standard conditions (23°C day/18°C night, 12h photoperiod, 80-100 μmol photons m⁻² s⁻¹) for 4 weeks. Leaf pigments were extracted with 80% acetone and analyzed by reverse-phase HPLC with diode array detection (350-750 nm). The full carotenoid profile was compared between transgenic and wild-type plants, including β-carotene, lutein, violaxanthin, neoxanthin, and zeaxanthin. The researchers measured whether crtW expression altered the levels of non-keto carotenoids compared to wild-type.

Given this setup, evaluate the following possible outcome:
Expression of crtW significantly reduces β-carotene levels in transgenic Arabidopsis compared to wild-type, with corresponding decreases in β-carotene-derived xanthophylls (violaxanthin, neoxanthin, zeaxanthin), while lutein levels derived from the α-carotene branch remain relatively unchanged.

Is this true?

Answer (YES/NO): NO